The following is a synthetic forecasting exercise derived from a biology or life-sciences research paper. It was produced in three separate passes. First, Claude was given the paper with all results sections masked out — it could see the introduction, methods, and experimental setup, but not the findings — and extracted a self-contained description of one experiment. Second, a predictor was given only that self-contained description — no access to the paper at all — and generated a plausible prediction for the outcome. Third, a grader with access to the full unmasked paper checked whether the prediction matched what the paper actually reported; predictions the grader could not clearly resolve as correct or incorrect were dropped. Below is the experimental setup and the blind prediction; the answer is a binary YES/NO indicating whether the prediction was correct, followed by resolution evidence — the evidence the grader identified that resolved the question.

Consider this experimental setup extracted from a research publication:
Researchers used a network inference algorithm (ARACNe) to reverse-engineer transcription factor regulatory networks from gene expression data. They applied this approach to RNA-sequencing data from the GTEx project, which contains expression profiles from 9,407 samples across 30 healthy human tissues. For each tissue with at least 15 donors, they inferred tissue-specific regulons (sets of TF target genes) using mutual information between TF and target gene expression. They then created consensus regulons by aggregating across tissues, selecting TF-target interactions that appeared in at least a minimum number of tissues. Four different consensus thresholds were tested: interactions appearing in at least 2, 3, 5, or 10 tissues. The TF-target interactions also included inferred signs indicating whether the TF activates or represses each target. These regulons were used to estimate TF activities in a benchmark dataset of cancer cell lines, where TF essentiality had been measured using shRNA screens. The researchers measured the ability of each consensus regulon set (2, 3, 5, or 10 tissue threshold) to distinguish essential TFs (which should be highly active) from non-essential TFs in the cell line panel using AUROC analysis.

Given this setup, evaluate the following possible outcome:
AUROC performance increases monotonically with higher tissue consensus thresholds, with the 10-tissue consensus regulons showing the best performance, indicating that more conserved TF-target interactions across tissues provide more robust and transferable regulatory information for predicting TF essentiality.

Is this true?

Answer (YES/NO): YES